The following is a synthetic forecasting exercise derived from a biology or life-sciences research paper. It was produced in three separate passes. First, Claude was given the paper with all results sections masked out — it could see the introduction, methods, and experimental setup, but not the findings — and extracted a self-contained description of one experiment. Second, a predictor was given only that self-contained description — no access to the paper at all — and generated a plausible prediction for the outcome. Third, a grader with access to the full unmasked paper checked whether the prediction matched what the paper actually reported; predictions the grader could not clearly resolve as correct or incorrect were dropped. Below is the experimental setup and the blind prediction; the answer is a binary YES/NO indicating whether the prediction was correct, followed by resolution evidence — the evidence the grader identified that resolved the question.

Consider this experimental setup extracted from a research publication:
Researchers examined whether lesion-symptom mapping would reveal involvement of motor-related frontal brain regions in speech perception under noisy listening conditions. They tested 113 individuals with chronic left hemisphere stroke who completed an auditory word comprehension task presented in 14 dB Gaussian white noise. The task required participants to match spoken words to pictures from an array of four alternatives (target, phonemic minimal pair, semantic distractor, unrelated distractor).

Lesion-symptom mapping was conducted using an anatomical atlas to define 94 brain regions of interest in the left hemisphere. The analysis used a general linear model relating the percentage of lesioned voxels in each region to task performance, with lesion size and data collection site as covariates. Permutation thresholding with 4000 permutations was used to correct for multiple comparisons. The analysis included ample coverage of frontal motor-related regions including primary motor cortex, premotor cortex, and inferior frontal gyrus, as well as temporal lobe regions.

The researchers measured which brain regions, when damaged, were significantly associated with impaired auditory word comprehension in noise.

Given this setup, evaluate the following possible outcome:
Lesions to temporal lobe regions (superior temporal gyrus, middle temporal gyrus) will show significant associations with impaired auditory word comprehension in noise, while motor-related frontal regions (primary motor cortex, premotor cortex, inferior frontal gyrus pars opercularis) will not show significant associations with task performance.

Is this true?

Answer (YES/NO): YES